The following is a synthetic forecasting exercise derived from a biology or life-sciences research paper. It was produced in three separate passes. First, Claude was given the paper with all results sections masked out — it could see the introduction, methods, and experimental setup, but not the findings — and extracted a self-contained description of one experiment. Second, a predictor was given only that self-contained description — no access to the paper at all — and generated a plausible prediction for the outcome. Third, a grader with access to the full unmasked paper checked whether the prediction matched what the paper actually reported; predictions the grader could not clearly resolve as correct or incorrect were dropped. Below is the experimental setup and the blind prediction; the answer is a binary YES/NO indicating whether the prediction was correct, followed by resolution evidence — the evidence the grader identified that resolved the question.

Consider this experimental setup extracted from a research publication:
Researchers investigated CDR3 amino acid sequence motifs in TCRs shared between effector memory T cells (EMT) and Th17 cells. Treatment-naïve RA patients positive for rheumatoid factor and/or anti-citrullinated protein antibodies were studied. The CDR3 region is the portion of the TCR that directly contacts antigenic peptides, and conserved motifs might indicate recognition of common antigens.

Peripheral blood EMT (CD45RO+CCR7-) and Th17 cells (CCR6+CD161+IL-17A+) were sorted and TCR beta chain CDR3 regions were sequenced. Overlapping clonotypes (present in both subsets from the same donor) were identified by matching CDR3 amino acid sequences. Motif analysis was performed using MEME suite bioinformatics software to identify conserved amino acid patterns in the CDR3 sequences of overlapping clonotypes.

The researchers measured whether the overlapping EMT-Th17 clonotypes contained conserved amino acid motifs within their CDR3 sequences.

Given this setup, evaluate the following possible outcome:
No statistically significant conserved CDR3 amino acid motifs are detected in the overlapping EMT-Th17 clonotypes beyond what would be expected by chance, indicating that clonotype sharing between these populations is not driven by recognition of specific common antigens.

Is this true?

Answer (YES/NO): YES